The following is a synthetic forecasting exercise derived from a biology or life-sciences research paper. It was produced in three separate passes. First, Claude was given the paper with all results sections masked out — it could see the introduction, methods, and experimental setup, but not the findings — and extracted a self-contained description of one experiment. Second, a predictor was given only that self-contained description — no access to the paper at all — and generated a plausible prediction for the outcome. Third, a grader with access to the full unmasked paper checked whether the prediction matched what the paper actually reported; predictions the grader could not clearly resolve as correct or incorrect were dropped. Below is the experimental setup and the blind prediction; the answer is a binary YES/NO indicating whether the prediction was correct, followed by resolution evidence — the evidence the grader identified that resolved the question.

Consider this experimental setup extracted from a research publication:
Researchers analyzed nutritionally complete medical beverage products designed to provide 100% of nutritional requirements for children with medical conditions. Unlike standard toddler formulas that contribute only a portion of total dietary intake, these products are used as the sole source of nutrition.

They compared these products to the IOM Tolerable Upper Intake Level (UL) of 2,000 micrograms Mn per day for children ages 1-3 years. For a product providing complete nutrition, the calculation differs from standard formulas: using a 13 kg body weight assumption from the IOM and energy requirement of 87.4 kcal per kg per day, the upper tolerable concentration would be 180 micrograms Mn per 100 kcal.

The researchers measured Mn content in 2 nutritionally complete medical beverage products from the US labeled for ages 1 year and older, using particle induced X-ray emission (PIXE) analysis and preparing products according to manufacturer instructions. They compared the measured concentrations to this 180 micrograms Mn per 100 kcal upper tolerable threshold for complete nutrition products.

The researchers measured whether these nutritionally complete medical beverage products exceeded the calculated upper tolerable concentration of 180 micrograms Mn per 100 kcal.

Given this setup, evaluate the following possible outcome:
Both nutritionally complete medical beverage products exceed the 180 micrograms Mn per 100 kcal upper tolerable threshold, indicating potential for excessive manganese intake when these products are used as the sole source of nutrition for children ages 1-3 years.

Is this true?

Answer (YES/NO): NO